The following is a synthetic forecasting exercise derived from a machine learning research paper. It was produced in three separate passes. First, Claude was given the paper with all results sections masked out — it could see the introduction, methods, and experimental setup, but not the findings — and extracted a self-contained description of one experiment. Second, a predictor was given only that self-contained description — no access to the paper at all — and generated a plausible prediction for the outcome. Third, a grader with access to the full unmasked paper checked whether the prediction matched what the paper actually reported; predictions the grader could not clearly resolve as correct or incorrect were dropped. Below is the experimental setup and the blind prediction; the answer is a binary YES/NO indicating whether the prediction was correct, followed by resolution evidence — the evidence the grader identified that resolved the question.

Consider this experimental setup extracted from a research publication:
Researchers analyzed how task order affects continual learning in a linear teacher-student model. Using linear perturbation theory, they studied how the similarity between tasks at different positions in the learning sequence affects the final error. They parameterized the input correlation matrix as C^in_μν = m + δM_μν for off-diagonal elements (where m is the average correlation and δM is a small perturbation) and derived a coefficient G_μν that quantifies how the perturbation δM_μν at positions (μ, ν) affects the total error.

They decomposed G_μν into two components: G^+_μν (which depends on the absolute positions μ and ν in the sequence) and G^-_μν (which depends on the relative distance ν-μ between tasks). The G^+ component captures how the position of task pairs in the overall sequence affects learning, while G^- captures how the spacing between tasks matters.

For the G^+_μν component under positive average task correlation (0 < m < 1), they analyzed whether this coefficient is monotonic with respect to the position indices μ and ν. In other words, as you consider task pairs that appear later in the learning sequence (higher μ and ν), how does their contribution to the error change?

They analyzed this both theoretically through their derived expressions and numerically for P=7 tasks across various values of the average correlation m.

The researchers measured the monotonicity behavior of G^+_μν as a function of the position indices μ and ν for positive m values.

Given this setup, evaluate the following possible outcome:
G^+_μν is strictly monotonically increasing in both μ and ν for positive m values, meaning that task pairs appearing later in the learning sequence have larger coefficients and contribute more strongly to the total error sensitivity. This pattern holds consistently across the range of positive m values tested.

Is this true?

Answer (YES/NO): NO